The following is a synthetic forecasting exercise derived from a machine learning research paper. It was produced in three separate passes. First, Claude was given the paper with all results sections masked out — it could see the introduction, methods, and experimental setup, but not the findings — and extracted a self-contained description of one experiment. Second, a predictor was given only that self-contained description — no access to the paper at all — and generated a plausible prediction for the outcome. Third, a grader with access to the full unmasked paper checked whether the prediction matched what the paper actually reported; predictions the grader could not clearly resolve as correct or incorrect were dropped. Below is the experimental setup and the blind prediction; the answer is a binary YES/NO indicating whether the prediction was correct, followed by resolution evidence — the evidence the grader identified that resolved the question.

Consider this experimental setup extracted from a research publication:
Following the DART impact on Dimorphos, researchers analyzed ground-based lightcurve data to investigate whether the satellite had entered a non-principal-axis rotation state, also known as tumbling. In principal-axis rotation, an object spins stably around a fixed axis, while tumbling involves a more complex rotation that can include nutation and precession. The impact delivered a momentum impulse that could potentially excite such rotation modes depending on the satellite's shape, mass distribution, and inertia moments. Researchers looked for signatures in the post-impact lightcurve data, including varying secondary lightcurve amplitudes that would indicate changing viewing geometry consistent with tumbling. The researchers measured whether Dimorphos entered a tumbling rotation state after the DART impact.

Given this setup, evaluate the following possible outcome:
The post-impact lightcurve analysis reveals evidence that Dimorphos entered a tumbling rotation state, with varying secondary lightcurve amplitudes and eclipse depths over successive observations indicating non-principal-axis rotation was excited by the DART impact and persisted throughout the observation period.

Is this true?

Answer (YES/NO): YES